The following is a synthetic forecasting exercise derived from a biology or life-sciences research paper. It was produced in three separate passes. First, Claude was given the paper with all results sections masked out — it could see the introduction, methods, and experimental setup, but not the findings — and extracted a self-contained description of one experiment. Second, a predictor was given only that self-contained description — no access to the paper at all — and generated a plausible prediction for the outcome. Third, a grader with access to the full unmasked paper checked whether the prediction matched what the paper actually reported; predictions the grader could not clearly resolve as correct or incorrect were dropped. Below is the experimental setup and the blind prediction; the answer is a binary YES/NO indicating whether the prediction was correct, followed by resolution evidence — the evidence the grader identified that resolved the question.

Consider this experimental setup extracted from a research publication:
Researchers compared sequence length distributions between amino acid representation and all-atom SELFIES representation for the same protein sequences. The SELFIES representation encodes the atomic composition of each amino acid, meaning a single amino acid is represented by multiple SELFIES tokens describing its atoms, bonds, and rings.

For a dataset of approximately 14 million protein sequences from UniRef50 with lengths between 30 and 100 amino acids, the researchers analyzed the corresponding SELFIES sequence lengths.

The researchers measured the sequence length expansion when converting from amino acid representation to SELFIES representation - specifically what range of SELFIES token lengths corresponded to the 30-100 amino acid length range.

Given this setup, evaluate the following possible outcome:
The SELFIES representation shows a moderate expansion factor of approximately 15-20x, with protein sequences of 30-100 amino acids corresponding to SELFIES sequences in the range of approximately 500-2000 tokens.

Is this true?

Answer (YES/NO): NO